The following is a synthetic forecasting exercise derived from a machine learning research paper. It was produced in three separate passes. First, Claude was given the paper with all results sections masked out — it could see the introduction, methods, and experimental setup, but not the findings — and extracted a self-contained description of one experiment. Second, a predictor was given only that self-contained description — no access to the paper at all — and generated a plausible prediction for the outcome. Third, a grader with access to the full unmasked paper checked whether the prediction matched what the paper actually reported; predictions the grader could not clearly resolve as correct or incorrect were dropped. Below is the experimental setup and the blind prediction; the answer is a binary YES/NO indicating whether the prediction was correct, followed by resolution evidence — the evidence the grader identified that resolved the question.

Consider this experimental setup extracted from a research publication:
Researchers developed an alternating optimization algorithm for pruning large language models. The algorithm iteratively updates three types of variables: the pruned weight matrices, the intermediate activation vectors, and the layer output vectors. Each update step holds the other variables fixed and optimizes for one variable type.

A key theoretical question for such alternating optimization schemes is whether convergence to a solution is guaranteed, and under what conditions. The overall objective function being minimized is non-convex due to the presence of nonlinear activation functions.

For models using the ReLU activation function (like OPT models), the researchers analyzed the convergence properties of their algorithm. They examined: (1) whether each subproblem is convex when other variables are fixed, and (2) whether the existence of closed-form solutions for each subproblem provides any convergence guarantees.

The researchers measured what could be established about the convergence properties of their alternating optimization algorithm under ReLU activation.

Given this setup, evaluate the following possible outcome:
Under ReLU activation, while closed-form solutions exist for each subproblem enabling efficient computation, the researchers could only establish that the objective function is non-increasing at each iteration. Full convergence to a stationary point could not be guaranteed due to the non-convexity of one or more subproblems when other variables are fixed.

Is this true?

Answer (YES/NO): NO